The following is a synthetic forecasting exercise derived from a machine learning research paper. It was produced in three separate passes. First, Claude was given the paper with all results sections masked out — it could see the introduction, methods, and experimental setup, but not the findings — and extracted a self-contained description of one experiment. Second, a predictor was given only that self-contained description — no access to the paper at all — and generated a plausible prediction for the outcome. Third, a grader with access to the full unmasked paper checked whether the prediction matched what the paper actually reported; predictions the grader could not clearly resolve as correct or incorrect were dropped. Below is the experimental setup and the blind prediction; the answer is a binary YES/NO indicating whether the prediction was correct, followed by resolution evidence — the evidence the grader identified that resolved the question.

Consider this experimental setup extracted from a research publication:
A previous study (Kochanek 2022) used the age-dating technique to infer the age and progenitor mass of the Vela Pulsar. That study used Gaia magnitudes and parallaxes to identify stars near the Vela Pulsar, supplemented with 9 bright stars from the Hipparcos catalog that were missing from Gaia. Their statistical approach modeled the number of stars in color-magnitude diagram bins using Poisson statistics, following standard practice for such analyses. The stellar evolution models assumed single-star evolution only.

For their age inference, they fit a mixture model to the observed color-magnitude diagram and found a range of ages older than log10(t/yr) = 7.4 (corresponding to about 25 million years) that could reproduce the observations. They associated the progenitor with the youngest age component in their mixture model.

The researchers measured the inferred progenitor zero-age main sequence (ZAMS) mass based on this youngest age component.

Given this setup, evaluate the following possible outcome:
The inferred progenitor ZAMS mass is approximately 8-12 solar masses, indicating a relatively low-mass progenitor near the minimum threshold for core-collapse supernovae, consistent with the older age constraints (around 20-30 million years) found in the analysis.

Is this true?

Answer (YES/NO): YES